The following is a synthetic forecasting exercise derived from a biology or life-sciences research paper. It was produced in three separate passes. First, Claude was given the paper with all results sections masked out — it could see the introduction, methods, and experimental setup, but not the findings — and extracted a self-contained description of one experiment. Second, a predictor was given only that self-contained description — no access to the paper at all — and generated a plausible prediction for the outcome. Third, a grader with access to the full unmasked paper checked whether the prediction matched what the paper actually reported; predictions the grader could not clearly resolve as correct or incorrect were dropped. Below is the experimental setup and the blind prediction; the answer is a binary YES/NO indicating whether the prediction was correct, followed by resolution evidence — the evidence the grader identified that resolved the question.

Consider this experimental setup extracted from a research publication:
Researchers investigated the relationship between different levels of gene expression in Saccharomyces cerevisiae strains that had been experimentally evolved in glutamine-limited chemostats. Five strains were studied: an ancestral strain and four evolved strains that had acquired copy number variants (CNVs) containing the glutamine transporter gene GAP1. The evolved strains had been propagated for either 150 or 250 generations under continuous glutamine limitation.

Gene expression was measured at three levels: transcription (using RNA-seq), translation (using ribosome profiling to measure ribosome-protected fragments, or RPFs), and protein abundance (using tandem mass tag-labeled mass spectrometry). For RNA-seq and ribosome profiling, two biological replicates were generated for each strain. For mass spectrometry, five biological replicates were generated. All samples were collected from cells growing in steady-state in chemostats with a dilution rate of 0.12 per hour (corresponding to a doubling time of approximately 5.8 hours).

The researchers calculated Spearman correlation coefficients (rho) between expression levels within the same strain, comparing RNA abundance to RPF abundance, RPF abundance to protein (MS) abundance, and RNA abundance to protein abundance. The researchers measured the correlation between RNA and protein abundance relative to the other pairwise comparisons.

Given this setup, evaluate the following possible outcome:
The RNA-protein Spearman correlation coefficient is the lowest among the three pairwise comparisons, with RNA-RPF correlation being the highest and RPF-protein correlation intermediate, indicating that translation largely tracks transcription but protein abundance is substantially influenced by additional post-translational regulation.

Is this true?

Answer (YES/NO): YES